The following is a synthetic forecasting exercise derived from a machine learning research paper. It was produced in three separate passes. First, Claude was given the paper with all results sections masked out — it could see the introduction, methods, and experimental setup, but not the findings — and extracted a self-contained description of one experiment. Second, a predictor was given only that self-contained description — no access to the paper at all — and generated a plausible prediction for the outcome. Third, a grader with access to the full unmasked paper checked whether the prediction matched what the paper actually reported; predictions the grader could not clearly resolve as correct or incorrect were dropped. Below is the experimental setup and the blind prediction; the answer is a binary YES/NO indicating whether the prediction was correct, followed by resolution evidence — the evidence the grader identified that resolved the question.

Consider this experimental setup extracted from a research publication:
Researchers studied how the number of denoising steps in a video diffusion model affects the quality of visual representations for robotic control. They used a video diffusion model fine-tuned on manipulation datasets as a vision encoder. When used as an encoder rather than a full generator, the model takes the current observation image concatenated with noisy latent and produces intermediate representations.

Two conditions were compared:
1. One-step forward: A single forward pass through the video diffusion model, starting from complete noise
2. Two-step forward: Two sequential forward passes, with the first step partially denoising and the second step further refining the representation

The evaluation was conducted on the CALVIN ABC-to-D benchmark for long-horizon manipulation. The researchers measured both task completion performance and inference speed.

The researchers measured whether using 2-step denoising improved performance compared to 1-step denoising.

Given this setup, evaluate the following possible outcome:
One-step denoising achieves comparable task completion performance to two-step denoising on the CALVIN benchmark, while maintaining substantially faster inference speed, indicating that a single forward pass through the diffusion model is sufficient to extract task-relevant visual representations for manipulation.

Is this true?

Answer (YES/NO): YES